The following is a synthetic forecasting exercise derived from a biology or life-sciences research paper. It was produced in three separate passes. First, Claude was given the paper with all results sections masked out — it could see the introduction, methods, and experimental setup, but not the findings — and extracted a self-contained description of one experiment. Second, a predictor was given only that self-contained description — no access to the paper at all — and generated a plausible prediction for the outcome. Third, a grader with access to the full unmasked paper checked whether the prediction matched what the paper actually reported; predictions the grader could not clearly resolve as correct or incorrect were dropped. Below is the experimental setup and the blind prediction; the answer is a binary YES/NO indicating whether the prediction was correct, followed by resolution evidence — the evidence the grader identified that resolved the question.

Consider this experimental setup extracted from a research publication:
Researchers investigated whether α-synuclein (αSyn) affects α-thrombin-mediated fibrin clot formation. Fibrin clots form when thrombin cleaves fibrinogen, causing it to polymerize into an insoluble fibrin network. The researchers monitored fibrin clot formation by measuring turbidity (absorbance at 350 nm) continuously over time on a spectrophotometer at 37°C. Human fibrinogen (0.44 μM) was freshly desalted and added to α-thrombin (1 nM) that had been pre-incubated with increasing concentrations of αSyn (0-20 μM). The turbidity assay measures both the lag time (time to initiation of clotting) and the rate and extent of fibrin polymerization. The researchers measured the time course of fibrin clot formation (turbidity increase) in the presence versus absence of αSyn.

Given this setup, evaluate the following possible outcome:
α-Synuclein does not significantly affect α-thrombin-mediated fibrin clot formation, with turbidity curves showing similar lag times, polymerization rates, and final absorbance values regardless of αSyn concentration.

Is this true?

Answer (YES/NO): NO